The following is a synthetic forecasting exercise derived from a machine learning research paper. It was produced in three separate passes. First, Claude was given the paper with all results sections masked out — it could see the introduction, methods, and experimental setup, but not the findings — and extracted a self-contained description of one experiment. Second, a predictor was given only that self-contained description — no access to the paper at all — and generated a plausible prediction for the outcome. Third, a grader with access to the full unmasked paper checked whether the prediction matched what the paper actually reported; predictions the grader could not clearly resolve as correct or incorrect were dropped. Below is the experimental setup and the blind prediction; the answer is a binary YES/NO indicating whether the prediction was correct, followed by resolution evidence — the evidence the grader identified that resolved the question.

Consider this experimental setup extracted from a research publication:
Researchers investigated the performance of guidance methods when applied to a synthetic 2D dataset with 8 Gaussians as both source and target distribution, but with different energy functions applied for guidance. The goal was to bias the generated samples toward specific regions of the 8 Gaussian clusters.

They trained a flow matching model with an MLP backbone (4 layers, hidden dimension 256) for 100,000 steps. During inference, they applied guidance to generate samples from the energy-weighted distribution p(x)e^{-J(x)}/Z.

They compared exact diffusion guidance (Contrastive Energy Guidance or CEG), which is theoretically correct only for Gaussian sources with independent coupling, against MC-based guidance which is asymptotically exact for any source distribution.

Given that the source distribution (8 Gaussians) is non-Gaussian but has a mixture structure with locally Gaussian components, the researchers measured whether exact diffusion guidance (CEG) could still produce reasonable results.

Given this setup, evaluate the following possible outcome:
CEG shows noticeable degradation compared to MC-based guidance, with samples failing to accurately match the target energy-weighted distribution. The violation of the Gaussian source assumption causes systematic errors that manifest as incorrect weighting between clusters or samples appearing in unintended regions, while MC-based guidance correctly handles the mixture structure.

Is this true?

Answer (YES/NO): YES